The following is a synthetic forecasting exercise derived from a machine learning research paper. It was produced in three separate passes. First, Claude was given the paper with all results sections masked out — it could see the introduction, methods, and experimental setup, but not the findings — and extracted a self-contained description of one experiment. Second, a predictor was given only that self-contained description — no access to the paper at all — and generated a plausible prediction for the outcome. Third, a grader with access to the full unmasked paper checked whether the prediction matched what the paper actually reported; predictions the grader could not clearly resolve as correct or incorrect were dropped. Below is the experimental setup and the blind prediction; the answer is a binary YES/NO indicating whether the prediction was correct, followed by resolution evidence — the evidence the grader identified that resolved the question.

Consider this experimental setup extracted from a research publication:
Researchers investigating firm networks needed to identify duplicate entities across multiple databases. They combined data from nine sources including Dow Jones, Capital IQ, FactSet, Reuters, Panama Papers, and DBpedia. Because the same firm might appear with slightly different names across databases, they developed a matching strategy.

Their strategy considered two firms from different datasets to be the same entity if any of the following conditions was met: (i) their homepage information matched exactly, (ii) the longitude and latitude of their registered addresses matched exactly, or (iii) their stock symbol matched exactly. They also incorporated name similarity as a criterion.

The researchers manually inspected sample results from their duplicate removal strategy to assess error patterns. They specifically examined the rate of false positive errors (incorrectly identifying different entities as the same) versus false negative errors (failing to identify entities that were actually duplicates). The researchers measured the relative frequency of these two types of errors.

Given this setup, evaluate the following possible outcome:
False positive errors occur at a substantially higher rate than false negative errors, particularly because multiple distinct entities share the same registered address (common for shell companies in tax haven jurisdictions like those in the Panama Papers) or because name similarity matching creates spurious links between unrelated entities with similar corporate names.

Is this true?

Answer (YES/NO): NO